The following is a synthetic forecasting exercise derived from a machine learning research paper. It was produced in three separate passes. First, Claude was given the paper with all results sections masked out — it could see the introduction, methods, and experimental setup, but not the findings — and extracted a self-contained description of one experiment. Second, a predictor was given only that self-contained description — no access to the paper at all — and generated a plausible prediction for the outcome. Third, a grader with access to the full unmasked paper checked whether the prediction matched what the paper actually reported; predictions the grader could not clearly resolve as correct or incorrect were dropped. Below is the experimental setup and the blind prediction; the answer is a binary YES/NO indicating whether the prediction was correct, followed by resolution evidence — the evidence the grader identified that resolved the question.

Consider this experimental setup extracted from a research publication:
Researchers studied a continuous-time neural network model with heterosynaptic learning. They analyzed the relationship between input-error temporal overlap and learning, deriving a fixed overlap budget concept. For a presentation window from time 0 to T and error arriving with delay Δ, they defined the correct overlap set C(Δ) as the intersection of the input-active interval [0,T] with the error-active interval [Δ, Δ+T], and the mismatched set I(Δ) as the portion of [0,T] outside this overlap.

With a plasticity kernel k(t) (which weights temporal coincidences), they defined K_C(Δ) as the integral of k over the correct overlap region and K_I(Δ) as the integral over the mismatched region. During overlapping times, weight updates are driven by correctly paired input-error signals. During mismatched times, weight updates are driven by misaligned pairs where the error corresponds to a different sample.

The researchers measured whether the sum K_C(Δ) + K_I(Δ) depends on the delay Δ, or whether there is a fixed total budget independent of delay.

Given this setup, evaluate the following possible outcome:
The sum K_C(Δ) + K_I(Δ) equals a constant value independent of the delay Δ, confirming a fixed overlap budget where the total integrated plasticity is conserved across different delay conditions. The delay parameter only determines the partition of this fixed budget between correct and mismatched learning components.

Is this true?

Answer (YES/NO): YES